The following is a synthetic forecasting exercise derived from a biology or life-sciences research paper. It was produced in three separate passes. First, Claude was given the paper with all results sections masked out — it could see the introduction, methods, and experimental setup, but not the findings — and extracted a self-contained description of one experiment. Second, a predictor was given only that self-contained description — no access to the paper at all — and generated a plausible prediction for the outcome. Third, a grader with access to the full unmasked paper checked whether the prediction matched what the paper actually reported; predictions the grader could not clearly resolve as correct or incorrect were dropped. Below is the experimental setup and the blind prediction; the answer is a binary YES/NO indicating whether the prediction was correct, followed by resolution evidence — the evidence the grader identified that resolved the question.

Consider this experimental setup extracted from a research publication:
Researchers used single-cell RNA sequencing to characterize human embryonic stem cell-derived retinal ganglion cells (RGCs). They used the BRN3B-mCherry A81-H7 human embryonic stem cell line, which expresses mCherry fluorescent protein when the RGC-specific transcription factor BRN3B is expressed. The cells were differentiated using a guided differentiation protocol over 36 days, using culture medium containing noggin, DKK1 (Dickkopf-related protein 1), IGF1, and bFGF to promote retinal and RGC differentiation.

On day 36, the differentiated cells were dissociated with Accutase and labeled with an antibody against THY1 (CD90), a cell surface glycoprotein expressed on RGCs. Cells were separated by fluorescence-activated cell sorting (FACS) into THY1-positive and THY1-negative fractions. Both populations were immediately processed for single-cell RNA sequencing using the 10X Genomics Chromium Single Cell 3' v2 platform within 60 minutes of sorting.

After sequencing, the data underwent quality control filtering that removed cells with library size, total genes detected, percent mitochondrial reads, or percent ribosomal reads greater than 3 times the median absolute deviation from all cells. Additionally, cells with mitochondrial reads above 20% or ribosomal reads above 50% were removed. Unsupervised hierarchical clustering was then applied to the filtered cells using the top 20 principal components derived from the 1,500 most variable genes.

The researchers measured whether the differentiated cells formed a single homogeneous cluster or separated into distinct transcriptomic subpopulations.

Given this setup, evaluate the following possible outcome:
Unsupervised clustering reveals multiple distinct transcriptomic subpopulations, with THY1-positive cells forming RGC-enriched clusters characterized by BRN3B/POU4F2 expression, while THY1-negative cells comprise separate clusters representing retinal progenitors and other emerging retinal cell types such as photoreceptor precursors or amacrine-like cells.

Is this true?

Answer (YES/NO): NO